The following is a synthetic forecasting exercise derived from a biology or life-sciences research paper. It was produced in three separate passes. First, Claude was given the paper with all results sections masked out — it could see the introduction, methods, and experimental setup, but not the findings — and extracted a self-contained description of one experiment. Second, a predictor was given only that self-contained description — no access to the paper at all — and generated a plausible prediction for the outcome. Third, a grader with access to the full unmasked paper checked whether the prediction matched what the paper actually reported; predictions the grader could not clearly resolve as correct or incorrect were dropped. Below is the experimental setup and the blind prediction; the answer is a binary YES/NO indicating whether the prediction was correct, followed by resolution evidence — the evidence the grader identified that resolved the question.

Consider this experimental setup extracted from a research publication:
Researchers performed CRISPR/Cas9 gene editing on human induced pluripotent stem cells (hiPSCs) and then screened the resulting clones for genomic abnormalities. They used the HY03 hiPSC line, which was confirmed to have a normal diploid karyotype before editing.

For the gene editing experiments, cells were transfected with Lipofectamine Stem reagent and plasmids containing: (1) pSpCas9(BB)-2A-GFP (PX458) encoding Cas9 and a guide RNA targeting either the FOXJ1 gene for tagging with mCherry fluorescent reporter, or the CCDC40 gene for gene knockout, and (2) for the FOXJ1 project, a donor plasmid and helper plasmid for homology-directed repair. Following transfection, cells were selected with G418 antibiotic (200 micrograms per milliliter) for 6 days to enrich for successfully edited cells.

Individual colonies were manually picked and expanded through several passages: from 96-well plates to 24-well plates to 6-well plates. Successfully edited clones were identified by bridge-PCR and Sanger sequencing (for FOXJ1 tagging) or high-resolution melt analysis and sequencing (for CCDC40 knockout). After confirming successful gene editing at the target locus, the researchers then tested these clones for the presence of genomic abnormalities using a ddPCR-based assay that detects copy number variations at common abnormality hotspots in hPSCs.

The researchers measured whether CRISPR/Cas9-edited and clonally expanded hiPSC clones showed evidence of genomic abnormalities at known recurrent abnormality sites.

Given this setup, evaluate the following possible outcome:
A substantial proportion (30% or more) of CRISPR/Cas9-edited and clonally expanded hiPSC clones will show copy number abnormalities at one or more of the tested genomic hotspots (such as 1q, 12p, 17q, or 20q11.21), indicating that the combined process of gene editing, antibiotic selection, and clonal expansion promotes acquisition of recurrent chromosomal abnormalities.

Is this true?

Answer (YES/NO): NO